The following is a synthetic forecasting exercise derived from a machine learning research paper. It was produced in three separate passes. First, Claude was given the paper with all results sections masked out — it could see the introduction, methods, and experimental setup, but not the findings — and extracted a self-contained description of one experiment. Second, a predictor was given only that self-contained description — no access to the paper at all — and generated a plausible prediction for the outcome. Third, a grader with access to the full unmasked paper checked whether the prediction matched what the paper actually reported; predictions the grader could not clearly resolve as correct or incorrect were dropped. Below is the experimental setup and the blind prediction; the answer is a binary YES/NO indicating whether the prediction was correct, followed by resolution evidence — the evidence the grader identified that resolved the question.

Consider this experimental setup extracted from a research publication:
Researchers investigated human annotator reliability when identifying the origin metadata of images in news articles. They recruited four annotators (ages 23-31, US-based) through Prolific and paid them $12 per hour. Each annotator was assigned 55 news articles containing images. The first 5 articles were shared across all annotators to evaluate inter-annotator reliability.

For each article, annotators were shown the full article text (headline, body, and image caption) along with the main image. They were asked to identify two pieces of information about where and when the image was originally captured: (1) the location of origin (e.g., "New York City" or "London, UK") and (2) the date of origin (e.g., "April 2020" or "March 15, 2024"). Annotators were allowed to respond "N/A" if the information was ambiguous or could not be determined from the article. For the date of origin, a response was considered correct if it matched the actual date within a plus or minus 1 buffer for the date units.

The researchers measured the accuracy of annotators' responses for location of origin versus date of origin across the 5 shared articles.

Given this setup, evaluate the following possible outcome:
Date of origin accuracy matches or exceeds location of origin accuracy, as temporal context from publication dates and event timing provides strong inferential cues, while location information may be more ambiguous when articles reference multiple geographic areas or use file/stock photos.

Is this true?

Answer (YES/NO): NO